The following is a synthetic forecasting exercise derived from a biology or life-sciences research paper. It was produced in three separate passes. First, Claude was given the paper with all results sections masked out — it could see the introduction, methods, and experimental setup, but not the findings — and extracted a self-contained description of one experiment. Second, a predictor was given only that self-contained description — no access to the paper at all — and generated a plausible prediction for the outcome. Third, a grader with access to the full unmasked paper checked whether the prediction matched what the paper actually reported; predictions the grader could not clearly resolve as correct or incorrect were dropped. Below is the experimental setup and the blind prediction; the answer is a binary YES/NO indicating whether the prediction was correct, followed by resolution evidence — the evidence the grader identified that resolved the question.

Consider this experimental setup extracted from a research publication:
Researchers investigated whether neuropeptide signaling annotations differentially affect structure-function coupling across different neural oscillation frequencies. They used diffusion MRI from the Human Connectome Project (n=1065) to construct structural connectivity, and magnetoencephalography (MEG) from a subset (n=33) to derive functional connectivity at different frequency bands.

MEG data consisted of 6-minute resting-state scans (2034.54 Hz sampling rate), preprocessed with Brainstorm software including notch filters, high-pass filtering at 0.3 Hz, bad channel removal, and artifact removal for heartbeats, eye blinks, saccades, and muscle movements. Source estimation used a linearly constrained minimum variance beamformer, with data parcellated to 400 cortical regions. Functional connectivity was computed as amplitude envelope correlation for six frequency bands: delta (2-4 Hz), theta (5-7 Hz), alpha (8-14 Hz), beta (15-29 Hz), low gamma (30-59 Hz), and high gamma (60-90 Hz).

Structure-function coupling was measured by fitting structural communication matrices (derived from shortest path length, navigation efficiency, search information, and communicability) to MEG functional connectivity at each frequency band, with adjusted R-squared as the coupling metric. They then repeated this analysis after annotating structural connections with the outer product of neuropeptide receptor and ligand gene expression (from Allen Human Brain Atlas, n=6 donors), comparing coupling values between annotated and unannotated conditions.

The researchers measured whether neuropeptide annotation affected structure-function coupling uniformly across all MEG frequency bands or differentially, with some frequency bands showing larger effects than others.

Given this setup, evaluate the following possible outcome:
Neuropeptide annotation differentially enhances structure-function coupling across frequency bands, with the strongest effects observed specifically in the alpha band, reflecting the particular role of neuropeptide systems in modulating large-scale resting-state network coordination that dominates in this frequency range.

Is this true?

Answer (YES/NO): NO